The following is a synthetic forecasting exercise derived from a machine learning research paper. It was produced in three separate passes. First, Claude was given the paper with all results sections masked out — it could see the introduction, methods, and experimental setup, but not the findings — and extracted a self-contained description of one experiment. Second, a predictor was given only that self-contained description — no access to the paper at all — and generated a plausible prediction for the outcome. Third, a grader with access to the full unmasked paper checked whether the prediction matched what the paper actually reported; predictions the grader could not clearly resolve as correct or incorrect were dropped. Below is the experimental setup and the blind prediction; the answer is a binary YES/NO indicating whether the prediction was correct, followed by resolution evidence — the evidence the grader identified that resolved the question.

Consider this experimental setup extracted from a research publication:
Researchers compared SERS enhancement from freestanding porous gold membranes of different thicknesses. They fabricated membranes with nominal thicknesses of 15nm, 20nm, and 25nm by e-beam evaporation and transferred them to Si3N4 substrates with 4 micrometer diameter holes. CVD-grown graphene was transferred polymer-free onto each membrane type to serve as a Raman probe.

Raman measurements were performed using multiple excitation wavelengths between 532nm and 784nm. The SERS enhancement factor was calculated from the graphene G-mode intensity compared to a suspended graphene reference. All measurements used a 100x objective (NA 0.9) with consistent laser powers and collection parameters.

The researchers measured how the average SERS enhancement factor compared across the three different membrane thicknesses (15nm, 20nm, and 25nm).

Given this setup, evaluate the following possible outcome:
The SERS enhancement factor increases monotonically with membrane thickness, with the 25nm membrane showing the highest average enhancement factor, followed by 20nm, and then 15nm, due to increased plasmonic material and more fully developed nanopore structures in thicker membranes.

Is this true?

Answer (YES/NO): NO